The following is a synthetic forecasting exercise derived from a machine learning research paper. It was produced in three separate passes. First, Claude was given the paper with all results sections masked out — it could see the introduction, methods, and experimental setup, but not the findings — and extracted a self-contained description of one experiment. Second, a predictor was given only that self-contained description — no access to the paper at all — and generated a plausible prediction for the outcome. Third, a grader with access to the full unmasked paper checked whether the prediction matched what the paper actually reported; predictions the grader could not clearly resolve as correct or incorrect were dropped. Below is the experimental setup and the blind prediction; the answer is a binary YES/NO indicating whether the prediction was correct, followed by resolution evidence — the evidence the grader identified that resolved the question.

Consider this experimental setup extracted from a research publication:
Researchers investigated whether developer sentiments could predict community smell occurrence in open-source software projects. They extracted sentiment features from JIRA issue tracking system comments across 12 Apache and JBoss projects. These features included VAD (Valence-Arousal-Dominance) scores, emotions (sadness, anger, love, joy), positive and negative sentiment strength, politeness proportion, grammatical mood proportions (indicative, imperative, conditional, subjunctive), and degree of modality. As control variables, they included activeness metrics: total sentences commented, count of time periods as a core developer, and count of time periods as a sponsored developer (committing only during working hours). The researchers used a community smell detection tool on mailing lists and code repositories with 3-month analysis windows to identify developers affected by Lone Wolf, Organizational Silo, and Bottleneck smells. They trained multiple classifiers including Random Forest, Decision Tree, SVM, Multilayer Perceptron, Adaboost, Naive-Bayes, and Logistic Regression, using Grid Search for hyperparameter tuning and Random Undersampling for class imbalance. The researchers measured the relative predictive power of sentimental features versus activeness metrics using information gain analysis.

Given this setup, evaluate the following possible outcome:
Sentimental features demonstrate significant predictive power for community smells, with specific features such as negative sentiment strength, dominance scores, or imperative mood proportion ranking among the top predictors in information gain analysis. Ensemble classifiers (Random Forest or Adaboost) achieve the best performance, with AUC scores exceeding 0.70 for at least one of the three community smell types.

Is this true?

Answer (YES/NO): YES